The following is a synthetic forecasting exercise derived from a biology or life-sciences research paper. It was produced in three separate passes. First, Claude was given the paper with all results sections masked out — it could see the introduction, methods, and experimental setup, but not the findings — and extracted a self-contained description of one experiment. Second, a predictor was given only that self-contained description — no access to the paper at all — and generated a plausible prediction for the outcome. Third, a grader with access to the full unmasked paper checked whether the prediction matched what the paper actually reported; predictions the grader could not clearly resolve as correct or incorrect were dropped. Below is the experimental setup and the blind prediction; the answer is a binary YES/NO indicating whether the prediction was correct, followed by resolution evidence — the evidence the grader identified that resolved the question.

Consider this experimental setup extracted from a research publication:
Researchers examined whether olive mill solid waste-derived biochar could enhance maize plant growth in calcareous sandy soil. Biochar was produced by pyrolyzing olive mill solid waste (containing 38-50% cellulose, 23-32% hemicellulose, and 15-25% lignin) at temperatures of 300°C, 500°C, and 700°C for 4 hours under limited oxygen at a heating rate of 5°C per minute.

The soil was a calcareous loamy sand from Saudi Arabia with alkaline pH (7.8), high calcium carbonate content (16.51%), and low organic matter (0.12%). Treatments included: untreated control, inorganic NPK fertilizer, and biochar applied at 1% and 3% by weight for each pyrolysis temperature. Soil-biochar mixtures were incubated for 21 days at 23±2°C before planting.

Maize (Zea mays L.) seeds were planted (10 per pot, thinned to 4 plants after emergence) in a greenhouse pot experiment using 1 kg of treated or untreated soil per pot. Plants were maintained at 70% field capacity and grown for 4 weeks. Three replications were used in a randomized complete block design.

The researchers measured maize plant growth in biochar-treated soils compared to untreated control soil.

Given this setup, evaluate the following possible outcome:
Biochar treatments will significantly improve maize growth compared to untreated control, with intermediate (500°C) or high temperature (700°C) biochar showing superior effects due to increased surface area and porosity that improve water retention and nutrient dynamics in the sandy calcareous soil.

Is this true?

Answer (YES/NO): NO